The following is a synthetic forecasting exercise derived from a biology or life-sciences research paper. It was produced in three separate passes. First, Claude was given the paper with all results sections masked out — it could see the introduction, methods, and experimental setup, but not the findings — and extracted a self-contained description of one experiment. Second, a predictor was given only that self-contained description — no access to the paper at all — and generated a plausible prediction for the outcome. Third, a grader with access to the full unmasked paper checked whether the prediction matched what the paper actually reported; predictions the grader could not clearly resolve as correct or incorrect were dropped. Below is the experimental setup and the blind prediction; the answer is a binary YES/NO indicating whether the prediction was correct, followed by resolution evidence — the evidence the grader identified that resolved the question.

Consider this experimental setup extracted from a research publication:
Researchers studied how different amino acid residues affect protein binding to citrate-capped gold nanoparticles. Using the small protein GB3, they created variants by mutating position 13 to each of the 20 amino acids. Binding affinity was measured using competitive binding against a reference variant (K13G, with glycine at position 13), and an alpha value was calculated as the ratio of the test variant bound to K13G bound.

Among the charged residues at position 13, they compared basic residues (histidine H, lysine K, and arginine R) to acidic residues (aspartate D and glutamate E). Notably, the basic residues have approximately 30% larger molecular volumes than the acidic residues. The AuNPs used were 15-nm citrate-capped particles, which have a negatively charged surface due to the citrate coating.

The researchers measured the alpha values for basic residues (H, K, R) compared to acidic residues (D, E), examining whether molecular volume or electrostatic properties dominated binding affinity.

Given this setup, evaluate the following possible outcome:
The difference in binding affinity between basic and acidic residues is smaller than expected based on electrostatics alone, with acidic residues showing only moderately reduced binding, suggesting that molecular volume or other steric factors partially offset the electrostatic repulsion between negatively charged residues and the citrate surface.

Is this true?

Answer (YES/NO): NO